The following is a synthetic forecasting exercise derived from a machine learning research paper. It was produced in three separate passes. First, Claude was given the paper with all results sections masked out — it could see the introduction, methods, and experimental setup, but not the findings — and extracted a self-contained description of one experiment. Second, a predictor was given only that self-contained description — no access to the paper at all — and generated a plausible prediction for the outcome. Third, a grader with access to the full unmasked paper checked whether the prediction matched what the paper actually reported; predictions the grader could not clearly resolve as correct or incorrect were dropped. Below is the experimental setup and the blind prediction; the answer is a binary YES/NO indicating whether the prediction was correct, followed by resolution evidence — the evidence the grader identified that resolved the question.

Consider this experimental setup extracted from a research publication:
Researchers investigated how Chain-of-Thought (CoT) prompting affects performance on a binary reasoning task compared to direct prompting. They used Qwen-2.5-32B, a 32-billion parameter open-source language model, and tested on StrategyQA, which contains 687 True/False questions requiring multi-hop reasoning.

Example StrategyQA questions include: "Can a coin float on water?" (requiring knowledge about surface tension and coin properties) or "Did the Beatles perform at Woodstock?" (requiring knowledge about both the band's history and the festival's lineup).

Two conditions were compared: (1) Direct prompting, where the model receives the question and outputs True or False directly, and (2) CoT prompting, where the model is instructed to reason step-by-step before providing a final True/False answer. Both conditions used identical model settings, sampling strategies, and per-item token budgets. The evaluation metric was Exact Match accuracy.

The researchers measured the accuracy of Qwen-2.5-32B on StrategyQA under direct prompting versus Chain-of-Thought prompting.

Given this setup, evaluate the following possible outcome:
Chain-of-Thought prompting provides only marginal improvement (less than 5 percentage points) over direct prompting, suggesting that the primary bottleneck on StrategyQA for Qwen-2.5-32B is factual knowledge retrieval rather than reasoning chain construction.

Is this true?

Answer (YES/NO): NO